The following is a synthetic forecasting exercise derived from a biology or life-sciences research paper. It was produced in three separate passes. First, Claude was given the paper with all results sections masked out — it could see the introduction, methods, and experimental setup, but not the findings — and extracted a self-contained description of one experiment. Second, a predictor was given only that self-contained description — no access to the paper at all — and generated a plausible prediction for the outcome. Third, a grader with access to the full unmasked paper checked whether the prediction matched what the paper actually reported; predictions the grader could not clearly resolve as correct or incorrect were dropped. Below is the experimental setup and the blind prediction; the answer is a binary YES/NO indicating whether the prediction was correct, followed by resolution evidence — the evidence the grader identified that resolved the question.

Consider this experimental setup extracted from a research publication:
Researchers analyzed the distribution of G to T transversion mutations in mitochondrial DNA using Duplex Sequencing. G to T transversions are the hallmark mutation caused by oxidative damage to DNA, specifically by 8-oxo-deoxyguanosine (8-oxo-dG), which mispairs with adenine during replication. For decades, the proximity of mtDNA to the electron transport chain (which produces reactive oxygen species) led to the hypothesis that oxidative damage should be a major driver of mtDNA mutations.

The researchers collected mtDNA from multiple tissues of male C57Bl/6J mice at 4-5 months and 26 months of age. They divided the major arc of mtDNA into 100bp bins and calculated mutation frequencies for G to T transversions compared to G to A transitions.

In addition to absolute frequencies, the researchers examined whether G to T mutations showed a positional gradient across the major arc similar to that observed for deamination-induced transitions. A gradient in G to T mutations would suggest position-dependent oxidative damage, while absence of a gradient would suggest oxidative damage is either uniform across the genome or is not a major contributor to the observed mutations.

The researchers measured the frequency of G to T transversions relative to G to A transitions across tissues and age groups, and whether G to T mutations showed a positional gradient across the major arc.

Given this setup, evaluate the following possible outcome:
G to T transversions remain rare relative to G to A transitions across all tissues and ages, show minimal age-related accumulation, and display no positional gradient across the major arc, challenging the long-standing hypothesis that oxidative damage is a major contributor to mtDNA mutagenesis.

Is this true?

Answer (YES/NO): YES